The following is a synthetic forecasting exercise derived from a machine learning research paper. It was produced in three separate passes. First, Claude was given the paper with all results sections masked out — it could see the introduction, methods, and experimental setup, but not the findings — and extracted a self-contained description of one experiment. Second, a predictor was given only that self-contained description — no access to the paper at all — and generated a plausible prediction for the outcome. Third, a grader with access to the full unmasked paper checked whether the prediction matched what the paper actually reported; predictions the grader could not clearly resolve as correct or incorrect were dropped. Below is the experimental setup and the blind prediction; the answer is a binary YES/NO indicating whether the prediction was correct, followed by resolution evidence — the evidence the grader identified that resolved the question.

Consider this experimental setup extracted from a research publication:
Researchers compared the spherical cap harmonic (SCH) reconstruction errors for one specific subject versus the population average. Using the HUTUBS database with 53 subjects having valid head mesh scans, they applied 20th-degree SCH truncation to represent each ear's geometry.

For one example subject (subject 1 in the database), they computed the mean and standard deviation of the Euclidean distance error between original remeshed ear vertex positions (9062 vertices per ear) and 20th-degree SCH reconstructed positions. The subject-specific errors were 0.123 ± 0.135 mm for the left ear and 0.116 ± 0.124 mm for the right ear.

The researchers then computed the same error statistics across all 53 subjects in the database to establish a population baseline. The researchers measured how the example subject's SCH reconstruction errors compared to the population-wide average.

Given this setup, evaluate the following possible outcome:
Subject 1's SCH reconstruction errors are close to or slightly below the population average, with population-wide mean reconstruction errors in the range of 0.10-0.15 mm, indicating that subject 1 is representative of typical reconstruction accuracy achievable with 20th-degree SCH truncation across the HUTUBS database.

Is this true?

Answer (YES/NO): YES